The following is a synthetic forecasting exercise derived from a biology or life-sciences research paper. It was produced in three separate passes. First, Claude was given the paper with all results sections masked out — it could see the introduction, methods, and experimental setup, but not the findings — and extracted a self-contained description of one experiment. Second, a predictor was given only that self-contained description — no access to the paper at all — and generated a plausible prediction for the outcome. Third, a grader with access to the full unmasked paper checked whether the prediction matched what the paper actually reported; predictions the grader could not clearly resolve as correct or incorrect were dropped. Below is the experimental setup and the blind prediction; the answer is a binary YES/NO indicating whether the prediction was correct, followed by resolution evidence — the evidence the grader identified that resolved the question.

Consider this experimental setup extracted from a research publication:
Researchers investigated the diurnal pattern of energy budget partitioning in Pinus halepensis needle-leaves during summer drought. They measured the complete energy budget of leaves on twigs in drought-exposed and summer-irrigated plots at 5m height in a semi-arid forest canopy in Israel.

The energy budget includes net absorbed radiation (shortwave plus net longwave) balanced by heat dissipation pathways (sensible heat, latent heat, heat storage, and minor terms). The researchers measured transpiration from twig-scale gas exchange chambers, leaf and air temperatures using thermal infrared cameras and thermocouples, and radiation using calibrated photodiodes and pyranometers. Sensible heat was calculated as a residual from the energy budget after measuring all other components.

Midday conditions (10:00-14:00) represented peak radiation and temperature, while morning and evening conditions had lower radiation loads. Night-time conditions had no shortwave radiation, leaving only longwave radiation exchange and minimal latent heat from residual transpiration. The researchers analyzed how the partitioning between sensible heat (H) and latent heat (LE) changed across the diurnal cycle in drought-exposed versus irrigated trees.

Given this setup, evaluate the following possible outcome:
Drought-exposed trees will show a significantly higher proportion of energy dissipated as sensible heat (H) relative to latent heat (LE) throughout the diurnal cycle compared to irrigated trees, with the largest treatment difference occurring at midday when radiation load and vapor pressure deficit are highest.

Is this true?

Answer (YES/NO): YES